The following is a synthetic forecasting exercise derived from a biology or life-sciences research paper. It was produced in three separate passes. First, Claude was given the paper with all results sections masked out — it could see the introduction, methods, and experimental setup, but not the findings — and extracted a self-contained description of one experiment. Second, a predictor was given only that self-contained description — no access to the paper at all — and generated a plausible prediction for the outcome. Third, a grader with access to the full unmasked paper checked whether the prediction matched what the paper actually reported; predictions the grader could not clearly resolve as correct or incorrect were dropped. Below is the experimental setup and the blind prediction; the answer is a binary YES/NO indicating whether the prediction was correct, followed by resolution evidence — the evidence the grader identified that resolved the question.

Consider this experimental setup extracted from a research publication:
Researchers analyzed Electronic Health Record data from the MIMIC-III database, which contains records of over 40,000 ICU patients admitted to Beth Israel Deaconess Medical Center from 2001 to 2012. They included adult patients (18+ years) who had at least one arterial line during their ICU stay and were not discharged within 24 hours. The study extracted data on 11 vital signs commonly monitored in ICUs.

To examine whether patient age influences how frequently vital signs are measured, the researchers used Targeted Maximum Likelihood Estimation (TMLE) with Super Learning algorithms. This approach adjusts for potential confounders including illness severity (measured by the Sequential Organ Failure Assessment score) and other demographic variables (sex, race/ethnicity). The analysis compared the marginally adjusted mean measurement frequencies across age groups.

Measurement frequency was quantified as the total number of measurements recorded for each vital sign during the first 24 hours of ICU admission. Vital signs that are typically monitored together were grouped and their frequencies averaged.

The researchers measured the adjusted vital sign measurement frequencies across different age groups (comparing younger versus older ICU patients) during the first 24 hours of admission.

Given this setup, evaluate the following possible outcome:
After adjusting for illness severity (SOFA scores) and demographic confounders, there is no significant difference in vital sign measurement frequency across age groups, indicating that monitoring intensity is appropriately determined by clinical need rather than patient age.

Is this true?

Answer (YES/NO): NO